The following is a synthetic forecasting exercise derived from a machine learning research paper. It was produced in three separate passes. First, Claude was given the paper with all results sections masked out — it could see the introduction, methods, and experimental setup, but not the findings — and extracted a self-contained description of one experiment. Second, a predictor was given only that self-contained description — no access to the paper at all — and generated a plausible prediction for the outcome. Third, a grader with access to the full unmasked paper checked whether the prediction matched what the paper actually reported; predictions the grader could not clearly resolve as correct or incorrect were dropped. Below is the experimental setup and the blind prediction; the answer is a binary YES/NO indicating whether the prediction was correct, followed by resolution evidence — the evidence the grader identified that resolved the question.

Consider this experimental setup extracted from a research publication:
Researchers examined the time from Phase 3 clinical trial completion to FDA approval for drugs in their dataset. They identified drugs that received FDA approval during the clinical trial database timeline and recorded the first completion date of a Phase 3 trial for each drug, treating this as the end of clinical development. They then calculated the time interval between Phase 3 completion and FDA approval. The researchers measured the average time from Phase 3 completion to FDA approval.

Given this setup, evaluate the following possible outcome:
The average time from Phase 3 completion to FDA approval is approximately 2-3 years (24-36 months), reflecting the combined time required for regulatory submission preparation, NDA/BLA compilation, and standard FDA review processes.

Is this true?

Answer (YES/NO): YES